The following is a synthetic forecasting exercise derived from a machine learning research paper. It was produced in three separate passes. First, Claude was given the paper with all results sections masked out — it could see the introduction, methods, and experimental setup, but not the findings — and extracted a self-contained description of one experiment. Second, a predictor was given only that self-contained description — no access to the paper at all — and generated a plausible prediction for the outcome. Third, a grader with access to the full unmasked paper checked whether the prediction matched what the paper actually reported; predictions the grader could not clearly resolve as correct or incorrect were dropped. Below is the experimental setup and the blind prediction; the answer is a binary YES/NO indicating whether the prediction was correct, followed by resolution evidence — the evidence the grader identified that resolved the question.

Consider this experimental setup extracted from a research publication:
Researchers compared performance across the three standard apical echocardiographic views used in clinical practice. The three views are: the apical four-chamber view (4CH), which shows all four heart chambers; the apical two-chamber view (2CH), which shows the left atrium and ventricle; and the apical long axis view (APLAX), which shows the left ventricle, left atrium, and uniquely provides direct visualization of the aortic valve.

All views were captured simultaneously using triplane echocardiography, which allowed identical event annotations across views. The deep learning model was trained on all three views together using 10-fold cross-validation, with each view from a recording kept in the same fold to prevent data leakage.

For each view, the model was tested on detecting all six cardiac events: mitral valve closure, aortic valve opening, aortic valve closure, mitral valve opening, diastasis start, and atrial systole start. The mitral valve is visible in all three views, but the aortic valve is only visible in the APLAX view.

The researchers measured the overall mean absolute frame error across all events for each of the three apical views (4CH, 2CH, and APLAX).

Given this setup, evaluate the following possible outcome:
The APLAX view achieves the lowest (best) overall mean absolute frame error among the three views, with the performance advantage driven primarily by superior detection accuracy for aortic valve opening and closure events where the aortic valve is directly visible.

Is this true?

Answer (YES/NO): NO